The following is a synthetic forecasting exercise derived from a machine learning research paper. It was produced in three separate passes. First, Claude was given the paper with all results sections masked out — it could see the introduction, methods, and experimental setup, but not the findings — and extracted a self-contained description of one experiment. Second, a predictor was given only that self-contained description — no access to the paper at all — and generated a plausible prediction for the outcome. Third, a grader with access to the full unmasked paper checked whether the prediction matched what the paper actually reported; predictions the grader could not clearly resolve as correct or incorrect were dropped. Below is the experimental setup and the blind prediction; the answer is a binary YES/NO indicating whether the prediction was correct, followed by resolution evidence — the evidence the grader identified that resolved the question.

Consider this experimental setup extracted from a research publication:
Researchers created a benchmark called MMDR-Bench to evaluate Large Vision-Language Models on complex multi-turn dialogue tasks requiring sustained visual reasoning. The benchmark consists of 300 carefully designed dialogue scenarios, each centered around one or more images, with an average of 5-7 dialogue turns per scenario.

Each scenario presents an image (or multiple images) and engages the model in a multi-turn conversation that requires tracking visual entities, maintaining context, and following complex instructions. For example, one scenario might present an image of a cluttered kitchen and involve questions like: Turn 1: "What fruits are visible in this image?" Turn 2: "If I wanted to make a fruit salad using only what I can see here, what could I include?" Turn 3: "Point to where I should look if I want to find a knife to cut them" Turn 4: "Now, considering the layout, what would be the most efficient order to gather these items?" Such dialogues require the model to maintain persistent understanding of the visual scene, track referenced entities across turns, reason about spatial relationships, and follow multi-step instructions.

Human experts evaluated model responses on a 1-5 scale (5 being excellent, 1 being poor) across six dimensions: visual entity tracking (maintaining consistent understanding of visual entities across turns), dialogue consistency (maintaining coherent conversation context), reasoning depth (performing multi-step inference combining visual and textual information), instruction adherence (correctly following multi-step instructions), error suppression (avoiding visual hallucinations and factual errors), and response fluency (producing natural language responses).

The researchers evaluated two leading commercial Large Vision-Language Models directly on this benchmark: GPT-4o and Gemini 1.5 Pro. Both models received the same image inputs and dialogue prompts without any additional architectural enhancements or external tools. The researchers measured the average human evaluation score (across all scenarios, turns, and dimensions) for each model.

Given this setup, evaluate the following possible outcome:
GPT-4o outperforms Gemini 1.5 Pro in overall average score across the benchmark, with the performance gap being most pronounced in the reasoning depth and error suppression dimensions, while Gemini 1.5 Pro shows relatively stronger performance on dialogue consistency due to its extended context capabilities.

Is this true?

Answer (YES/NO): NO